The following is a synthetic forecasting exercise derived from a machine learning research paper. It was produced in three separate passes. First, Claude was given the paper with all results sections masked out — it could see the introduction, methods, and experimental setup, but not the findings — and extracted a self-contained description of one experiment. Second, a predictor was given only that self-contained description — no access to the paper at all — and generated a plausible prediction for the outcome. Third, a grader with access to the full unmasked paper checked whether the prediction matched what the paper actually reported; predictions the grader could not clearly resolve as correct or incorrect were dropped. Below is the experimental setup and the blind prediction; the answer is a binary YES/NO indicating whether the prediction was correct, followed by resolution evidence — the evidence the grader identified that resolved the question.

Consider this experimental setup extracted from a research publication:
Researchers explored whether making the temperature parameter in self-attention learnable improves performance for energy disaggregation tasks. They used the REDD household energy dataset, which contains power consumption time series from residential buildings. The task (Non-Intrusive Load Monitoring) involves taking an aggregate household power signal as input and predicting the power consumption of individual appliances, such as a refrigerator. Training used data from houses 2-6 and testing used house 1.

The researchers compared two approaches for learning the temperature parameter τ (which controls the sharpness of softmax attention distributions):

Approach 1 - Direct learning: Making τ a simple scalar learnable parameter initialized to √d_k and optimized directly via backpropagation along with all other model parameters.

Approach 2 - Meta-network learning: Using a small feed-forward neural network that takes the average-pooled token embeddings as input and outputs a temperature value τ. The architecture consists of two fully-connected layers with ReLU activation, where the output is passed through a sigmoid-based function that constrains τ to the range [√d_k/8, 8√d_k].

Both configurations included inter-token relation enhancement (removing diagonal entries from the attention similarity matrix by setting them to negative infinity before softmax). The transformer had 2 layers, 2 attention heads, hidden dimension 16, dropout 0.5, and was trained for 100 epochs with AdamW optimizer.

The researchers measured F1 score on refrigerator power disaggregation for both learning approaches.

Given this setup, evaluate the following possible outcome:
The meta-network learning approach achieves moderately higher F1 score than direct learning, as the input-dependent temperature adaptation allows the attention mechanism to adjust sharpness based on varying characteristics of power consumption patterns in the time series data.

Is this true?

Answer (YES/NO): NO